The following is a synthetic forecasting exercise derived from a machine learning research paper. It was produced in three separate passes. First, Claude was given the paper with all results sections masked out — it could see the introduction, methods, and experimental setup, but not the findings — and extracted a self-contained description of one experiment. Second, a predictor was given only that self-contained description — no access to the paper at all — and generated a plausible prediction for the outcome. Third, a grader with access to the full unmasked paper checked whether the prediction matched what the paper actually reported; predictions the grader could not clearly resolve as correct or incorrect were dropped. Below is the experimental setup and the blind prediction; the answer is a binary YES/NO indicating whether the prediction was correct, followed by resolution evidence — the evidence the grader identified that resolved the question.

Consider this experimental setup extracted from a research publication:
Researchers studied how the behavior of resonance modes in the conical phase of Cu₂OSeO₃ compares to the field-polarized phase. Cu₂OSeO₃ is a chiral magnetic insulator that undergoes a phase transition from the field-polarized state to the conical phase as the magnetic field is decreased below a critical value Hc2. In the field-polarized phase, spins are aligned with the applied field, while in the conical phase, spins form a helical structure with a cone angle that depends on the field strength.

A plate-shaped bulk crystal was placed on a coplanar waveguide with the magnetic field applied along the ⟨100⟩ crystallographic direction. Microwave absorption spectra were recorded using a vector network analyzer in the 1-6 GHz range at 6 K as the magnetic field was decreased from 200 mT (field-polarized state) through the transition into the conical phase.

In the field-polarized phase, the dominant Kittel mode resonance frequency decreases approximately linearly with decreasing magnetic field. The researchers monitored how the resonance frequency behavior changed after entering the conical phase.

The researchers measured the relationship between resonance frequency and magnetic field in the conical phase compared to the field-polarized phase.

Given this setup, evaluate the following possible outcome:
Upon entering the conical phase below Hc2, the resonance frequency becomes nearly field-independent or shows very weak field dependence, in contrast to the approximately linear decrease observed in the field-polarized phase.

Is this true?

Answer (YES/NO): NO